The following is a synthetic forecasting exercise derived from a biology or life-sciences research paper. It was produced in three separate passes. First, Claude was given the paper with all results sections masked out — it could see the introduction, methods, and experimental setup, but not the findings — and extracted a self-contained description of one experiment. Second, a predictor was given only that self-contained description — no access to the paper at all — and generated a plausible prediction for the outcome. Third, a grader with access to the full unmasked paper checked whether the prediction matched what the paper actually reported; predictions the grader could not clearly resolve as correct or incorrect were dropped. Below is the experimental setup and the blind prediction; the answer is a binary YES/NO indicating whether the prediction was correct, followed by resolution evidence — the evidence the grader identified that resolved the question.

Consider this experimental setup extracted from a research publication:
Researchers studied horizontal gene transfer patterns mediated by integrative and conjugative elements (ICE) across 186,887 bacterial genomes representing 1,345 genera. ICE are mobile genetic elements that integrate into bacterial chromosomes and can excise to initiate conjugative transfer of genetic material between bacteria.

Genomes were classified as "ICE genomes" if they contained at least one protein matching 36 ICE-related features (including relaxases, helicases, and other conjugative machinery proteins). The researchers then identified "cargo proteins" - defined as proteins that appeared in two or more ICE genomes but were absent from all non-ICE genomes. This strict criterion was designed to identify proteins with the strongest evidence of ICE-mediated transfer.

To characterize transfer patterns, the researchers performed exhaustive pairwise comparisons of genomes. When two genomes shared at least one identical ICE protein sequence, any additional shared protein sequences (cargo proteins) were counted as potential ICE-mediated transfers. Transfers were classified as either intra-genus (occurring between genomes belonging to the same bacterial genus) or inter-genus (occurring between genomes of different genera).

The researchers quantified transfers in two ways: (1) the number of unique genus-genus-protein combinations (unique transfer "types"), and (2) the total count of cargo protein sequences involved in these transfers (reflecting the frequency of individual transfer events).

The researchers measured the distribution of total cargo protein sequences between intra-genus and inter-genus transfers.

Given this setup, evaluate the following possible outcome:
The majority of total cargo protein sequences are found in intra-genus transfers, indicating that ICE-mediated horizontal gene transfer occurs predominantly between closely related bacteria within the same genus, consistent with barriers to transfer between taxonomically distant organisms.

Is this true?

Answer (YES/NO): YES